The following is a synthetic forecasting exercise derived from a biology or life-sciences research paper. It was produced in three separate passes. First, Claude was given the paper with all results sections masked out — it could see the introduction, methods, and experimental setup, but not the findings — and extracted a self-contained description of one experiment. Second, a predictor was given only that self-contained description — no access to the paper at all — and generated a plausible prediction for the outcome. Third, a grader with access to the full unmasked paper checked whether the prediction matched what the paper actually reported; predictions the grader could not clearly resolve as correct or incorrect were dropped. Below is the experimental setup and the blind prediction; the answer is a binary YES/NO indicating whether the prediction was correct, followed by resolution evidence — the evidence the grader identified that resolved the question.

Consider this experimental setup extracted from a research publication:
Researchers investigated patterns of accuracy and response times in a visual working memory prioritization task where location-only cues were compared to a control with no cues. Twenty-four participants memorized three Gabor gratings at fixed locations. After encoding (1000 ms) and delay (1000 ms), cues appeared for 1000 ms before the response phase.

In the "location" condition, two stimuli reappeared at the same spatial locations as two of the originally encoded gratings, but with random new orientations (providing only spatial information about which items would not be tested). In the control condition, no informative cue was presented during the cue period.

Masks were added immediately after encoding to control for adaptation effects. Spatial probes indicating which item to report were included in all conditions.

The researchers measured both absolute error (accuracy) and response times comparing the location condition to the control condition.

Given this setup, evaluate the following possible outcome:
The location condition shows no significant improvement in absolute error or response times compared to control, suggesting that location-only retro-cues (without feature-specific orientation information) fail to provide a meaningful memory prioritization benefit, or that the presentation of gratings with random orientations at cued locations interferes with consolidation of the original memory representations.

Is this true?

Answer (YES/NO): NO